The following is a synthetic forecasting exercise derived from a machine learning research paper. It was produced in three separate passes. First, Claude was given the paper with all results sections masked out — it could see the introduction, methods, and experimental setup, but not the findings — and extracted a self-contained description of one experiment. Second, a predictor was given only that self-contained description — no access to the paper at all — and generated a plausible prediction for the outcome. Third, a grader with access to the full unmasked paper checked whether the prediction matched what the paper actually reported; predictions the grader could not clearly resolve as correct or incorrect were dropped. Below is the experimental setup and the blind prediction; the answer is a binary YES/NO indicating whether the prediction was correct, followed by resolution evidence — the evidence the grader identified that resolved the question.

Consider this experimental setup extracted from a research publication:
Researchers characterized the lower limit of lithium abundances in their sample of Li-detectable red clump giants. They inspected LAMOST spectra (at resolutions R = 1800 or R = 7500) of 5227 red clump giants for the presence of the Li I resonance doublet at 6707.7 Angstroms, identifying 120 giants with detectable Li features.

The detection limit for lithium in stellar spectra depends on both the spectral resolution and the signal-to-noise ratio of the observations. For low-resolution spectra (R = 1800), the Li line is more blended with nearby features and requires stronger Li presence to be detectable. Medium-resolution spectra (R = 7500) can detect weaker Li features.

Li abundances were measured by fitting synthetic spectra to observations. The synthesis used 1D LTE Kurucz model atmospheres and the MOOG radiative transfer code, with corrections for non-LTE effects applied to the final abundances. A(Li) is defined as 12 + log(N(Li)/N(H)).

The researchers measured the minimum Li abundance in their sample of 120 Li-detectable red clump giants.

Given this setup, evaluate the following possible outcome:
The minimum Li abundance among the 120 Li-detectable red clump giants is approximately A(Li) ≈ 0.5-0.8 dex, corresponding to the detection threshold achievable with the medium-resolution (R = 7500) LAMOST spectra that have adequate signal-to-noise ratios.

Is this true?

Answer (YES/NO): YES